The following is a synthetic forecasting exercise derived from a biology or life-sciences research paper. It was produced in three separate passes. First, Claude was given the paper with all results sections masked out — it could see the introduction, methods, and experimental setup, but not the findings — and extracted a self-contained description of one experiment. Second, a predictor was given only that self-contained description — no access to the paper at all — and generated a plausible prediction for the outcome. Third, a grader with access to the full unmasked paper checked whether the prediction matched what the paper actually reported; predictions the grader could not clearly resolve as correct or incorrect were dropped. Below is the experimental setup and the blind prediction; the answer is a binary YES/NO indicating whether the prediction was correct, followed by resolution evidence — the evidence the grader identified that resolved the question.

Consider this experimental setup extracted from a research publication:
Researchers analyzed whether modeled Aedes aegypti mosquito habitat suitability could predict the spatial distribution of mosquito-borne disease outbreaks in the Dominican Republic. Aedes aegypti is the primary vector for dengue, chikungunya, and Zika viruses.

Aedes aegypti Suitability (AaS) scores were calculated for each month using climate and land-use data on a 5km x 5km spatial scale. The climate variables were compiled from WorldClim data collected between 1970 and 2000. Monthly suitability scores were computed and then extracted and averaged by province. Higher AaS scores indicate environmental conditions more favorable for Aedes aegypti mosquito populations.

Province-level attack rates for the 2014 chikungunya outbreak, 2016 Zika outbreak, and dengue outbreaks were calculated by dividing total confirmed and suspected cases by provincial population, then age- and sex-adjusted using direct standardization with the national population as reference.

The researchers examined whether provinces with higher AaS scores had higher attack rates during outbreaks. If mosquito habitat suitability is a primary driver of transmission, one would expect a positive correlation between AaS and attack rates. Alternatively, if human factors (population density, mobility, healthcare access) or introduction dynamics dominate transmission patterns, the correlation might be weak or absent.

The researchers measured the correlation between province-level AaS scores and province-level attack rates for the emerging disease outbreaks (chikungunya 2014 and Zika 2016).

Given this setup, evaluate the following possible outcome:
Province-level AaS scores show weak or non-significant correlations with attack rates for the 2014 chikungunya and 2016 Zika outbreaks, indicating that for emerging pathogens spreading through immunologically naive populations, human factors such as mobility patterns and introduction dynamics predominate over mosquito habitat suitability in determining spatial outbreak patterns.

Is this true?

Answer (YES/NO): YES